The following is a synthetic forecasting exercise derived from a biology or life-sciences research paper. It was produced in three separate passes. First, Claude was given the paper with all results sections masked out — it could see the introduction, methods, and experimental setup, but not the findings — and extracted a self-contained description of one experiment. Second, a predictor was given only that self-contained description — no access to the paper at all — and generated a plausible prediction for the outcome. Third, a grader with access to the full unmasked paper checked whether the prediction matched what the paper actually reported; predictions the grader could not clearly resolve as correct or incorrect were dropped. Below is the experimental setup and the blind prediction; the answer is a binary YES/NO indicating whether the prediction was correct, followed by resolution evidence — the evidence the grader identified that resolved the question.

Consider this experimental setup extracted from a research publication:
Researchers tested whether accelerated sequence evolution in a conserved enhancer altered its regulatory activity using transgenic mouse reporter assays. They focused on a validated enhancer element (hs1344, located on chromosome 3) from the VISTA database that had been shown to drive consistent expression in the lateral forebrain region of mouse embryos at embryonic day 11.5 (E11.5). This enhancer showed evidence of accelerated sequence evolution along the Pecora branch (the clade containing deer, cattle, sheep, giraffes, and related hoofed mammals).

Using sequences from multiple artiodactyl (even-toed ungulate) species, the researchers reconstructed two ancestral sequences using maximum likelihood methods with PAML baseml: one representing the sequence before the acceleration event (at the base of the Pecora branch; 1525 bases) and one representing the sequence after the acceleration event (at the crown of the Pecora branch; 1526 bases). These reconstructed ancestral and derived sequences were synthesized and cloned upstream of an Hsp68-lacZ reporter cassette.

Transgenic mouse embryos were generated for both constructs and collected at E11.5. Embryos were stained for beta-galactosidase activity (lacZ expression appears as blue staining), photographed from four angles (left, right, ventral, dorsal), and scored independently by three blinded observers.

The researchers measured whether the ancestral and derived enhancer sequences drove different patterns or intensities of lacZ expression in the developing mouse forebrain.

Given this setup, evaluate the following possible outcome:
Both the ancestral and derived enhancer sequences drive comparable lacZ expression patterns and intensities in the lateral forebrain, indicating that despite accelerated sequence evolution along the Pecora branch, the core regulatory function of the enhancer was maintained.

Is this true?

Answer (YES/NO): NO